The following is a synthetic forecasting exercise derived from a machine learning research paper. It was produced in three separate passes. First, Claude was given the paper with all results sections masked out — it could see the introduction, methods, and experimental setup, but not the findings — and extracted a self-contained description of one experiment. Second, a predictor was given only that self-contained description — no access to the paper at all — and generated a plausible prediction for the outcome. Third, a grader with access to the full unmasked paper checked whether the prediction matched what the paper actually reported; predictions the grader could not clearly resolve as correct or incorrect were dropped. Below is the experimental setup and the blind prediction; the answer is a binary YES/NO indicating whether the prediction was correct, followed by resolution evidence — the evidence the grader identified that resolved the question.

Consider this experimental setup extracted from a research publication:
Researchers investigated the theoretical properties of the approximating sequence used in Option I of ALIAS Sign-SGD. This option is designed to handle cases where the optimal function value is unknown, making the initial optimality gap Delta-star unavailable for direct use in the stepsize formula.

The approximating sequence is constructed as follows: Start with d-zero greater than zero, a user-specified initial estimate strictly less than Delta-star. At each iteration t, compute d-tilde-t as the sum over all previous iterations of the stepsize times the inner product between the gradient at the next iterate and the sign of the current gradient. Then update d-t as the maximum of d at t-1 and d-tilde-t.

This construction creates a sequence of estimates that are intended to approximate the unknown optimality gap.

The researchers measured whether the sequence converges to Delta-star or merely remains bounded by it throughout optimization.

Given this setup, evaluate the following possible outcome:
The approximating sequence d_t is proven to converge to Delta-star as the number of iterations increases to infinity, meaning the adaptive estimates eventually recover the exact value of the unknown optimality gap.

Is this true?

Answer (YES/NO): NO